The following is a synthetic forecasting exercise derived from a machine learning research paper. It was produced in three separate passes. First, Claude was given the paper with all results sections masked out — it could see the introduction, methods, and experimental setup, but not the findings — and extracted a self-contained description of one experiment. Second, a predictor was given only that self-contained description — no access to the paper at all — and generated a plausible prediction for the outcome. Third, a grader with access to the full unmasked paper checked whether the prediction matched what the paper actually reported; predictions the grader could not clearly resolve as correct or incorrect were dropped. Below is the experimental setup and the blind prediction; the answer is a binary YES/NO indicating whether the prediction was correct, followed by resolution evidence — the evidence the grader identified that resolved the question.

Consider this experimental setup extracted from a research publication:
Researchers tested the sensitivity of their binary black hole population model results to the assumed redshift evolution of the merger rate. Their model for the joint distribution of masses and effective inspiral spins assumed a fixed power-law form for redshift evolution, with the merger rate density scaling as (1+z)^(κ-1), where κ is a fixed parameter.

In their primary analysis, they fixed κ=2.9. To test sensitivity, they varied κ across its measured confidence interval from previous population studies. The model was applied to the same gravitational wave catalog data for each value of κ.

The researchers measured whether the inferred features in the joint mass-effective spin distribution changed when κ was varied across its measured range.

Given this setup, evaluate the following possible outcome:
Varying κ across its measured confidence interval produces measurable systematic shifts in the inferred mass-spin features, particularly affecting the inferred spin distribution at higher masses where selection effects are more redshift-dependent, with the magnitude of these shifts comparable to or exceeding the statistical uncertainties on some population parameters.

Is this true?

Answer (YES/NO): NO